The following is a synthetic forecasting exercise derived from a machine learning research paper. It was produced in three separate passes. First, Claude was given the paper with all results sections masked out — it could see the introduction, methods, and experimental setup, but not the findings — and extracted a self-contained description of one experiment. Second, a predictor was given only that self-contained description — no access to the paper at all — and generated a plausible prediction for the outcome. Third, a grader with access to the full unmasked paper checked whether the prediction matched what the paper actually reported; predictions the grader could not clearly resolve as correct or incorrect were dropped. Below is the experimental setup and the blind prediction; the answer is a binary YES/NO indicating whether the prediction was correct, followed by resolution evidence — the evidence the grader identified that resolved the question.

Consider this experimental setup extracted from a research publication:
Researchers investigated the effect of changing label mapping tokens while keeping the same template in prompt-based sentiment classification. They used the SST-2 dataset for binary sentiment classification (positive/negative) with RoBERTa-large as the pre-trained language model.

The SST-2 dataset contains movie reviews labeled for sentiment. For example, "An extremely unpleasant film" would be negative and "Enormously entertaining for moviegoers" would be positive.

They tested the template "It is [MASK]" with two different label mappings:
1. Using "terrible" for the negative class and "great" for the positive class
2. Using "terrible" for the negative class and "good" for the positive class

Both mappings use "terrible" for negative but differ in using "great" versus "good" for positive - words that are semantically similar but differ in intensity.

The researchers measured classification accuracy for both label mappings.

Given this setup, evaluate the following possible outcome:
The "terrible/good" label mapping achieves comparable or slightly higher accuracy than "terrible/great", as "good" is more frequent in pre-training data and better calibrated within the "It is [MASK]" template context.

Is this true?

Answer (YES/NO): NO